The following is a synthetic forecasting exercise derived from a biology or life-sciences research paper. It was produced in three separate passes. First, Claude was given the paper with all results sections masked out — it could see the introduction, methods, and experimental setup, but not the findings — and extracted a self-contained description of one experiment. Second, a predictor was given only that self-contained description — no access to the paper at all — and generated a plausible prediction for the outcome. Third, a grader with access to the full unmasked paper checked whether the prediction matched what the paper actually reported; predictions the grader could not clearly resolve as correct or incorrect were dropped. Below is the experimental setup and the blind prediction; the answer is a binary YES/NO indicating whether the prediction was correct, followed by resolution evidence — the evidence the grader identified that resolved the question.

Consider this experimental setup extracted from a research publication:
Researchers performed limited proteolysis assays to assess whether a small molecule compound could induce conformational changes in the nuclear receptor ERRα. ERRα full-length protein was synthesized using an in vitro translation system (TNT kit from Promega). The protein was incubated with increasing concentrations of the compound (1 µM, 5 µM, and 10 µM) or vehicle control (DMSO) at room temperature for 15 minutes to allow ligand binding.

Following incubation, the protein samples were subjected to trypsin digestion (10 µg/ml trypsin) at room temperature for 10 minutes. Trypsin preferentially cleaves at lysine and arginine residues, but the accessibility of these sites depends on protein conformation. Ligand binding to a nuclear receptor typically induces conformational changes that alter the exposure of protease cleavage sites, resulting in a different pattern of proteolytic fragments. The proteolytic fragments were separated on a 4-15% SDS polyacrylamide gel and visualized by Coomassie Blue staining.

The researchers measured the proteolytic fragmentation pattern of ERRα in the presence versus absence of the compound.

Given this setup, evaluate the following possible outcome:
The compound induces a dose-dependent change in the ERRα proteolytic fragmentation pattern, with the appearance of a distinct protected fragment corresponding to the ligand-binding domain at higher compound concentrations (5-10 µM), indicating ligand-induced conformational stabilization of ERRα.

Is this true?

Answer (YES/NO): YES